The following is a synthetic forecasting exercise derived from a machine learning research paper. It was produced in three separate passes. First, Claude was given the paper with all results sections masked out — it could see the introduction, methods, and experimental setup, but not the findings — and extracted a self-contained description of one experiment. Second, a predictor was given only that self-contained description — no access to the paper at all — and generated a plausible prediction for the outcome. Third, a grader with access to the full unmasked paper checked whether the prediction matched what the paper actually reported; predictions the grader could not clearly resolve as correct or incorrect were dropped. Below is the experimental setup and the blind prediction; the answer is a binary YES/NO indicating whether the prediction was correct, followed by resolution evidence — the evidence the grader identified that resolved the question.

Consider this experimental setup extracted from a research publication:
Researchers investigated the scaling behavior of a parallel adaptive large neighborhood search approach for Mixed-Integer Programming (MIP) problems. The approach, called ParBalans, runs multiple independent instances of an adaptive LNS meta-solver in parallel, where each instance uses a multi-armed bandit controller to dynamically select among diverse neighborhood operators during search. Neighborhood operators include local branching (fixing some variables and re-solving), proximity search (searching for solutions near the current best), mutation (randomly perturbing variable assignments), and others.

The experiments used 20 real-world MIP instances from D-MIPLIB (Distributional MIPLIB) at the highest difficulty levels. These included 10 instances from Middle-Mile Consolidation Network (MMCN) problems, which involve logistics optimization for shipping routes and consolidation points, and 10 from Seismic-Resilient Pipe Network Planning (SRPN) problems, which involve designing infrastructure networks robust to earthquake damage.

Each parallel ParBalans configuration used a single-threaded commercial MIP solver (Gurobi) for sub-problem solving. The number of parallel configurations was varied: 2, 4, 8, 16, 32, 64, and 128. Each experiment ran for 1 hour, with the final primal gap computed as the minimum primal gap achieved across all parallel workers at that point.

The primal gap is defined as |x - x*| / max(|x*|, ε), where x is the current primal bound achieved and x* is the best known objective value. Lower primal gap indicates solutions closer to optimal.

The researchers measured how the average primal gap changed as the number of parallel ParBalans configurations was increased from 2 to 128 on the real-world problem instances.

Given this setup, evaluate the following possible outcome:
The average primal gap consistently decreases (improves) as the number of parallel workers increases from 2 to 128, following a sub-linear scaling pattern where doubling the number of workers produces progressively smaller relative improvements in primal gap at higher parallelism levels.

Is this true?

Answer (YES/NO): NO